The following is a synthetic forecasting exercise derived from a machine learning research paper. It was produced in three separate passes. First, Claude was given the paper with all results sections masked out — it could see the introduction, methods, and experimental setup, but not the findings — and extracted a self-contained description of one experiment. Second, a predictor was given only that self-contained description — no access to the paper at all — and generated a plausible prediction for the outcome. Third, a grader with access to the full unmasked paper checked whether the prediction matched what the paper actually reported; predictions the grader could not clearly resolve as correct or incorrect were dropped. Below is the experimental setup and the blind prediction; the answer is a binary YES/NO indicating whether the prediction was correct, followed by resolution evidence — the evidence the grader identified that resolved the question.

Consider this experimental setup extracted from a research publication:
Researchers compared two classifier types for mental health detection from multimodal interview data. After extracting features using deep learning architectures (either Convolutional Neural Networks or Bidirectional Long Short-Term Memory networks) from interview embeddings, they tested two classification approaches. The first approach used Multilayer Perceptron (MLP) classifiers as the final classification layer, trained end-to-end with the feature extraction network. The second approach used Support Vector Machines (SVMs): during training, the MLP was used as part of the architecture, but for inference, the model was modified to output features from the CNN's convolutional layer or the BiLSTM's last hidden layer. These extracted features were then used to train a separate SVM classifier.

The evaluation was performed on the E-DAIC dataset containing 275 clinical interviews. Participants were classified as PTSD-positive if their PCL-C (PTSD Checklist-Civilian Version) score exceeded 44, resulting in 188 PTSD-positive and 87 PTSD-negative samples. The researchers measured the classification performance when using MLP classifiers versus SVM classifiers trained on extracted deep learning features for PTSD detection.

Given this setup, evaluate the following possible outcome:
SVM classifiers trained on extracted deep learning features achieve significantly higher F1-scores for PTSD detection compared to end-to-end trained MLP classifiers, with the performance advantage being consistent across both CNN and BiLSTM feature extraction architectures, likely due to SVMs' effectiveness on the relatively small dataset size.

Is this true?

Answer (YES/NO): NO